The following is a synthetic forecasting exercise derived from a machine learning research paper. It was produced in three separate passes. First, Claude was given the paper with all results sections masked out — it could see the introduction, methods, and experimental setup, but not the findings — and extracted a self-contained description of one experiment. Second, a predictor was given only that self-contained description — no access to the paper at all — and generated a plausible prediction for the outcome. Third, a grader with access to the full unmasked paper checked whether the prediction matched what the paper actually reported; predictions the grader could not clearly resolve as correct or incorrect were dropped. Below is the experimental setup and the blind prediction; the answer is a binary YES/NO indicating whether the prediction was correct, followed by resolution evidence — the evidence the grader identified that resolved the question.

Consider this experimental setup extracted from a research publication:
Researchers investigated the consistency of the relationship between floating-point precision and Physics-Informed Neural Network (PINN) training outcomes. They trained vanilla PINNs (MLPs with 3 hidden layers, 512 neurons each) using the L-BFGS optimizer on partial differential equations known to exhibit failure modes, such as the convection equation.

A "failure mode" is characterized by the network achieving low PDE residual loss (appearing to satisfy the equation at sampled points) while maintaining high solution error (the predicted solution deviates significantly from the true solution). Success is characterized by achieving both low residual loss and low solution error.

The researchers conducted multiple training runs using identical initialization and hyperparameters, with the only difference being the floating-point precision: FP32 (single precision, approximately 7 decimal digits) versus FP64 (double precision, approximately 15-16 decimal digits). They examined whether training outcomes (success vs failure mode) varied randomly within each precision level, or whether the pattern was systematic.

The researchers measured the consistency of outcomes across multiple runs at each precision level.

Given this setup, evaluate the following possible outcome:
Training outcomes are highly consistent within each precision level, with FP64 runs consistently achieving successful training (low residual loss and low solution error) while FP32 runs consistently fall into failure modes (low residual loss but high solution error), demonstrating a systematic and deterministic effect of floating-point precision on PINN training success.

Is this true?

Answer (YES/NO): YES